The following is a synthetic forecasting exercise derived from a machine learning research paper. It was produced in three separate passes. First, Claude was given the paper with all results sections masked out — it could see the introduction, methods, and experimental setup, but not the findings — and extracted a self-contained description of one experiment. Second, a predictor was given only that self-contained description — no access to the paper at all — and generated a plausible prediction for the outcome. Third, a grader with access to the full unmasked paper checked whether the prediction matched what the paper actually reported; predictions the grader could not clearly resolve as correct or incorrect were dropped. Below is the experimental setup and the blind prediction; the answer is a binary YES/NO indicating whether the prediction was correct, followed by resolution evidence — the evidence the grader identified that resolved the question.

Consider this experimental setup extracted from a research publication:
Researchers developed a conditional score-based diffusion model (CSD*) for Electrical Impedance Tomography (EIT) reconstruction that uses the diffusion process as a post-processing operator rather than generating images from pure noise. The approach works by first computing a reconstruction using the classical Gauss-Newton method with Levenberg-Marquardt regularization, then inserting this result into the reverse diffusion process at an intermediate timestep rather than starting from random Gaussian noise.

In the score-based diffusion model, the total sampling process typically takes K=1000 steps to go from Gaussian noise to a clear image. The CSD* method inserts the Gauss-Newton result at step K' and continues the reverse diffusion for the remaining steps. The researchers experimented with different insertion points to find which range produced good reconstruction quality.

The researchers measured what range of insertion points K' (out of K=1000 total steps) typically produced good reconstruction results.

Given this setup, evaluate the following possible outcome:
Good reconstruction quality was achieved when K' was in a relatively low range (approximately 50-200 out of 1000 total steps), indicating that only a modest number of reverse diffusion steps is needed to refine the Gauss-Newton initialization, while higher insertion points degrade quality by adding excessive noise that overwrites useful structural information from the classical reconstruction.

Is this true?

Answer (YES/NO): NO